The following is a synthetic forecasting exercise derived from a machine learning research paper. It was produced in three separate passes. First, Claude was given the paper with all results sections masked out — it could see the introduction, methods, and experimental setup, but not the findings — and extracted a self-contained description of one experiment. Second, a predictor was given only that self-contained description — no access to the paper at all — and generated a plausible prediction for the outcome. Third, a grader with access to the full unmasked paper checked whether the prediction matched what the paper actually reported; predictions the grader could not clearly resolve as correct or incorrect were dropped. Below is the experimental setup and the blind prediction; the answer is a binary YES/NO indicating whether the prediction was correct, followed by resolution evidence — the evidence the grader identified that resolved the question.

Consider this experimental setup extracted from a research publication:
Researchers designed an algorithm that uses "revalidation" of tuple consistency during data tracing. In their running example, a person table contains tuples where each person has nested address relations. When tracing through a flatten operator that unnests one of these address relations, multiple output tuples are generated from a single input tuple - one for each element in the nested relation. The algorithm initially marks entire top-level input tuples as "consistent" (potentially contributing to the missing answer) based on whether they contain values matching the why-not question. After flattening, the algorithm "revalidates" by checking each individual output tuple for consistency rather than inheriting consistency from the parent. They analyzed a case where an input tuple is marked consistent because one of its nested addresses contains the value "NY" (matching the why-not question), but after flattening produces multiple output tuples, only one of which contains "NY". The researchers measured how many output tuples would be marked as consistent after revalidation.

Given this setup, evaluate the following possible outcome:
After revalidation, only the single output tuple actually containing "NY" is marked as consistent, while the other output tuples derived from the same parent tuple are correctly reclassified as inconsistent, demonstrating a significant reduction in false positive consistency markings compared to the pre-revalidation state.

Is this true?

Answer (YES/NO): YES